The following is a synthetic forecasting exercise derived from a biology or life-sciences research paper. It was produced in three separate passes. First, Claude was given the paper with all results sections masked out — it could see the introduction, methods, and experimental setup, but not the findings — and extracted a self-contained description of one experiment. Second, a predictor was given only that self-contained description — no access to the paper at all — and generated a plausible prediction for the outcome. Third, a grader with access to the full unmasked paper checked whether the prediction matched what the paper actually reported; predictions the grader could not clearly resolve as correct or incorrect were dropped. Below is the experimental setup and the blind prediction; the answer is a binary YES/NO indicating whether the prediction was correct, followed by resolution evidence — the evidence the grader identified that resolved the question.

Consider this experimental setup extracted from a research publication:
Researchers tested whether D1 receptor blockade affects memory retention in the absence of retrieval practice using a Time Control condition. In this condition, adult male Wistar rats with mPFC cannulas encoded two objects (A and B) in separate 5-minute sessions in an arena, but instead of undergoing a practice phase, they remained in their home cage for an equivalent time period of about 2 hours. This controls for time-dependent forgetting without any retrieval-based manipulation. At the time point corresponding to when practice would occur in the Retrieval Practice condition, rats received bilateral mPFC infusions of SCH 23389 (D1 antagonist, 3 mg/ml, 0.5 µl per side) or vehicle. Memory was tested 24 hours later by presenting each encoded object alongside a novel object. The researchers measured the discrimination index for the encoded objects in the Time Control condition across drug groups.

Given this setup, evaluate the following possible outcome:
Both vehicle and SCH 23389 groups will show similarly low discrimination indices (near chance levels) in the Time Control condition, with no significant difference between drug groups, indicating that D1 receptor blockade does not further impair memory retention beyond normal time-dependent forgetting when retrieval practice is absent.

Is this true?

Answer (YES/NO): NO